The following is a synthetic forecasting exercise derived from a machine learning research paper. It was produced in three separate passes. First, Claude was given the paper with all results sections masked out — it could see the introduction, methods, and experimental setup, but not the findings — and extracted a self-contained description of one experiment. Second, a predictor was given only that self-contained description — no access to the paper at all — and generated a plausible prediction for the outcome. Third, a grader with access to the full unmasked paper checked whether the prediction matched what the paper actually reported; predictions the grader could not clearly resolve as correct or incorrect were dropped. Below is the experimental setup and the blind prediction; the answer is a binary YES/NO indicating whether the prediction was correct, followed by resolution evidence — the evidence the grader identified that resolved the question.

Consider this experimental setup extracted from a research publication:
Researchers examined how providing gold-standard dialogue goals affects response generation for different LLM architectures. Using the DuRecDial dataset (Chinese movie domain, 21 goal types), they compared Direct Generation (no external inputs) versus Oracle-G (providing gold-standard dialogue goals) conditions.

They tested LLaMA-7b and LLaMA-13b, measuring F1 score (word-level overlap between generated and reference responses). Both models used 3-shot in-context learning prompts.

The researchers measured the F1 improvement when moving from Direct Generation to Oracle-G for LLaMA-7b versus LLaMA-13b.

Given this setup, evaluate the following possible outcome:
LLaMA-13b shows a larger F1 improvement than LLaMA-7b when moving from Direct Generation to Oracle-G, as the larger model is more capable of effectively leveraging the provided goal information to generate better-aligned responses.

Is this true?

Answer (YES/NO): YES